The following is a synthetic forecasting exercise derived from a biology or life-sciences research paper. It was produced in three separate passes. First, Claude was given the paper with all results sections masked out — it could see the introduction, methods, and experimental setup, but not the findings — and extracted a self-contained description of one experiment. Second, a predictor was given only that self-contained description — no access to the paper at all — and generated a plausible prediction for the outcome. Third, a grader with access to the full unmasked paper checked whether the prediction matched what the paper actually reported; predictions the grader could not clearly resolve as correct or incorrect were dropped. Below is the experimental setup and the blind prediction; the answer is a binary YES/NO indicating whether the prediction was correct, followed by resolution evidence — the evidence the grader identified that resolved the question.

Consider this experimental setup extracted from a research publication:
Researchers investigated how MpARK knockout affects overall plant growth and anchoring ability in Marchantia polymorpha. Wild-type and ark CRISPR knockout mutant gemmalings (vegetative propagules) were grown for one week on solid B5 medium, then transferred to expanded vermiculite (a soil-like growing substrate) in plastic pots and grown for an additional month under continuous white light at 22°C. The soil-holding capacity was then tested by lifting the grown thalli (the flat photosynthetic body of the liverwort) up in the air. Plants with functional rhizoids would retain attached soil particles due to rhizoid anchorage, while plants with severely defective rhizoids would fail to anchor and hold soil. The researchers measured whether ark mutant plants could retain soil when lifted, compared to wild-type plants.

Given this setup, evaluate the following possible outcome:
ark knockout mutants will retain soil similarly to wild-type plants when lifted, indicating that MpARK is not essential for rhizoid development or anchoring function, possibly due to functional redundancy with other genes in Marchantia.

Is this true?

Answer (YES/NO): NO